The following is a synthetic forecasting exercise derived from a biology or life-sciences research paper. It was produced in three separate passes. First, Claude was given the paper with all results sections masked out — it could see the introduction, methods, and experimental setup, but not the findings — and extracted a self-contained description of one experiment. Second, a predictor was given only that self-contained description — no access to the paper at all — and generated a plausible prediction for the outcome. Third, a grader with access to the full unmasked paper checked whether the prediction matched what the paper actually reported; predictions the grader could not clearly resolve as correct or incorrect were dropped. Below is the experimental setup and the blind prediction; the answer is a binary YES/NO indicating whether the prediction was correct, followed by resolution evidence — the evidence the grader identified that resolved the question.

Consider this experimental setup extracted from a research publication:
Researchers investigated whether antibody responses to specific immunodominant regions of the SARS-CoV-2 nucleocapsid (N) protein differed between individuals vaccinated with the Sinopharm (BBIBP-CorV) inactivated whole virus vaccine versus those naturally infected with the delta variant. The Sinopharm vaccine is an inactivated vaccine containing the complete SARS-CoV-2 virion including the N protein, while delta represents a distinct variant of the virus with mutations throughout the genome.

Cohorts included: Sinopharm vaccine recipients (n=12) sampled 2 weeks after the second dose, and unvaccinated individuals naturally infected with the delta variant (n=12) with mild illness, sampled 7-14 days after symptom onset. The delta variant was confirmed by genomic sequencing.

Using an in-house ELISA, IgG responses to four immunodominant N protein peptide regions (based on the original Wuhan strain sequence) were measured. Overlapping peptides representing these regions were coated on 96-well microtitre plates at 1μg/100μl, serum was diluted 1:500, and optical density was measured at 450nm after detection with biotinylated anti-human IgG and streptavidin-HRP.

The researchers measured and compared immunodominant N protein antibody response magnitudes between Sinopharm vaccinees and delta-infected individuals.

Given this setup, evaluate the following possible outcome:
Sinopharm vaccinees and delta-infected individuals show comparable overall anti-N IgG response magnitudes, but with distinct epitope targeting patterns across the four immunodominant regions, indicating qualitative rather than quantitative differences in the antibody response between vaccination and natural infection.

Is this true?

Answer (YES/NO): NO